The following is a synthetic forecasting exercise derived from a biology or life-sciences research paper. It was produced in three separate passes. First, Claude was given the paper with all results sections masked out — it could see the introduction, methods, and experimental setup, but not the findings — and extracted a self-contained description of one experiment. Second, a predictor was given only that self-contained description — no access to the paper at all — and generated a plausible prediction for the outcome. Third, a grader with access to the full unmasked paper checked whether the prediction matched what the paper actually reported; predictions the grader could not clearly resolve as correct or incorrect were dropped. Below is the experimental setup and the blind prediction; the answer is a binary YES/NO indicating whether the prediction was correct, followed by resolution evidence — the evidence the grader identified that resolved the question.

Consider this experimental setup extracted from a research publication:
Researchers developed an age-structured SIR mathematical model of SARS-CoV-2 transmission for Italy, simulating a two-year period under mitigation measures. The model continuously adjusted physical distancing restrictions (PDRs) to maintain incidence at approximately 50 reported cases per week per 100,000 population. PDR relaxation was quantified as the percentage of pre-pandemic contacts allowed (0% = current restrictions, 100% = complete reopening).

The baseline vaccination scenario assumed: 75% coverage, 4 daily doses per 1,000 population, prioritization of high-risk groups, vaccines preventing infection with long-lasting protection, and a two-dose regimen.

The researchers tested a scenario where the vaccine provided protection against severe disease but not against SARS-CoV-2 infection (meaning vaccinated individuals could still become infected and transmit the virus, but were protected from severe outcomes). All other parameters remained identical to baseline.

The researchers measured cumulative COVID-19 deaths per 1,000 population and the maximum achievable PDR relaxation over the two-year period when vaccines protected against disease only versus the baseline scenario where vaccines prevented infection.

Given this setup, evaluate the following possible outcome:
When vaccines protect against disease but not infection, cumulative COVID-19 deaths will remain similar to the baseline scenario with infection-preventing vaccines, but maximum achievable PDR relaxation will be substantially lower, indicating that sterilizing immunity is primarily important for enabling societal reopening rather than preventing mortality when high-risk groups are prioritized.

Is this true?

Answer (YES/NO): NO